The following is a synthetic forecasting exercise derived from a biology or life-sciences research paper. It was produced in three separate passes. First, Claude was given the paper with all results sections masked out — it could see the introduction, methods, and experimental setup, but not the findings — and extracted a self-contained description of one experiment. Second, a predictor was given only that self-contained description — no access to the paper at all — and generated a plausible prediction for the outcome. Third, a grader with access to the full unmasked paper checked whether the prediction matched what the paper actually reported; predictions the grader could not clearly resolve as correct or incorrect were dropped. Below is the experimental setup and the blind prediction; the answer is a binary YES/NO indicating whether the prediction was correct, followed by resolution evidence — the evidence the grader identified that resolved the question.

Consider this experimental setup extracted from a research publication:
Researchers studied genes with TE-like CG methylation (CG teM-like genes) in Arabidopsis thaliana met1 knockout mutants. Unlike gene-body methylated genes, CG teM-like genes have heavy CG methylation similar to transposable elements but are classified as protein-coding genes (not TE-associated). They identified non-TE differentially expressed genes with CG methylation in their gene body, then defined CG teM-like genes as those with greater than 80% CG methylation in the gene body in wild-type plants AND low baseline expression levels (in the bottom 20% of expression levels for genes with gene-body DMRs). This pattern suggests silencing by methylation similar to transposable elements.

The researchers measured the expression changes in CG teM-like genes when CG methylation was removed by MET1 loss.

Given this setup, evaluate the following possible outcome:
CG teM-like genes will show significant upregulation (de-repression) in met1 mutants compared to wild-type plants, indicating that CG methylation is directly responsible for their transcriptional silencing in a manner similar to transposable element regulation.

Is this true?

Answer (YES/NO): YES